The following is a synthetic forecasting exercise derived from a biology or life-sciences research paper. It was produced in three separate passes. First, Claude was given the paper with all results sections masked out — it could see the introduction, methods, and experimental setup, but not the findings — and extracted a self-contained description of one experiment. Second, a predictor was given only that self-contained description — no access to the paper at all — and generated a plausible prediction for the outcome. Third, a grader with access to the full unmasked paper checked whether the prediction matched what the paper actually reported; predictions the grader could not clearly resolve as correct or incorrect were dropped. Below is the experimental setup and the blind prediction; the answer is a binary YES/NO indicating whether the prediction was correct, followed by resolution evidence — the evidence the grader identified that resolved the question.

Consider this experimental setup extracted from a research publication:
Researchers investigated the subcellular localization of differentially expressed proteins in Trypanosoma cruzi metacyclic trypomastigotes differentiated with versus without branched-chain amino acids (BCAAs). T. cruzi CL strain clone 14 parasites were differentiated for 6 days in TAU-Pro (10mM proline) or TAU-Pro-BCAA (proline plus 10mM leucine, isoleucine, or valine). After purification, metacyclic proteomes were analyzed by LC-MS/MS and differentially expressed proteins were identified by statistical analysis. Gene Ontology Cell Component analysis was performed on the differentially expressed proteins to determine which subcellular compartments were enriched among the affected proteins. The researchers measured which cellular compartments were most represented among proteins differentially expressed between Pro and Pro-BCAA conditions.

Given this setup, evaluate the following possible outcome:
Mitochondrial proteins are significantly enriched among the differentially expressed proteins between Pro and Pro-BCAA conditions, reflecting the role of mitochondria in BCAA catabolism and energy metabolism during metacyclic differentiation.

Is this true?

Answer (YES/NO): NO